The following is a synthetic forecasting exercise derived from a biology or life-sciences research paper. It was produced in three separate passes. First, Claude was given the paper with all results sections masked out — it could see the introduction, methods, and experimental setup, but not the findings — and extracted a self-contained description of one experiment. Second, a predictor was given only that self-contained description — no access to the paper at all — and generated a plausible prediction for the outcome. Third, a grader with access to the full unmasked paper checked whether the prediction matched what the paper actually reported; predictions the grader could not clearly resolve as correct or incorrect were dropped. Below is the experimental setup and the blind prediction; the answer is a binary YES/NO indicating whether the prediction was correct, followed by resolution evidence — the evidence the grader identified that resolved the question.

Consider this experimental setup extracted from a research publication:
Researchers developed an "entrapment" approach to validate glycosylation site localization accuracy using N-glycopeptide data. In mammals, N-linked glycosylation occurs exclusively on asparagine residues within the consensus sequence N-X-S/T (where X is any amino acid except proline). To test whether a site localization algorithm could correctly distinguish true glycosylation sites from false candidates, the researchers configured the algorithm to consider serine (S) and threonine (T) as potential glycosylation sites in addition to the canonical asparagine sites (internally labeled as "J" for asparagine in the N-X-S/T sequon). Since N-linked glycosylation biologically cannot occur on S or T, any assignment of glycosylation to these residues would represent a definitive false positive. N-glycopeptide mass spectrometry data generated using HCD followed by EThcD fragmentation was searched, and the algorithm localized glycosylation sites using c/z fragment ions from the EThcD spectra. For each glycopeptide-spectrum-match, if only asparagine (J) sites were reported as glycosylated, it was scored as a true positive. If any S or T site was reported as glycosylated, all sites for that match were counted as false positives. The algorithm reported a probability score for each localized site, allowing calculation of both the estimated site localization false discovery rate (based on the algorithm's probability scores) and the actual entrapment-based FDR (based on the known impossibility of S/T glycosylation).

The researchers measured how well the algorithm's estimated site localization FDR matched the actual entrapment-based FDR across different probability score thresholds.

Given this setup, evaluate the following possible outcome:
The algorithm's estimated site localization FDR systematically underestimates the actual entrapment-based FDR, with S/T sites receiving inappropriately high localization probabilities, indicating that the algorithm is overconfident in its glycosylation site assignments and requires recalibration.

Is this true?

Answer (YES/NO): NO